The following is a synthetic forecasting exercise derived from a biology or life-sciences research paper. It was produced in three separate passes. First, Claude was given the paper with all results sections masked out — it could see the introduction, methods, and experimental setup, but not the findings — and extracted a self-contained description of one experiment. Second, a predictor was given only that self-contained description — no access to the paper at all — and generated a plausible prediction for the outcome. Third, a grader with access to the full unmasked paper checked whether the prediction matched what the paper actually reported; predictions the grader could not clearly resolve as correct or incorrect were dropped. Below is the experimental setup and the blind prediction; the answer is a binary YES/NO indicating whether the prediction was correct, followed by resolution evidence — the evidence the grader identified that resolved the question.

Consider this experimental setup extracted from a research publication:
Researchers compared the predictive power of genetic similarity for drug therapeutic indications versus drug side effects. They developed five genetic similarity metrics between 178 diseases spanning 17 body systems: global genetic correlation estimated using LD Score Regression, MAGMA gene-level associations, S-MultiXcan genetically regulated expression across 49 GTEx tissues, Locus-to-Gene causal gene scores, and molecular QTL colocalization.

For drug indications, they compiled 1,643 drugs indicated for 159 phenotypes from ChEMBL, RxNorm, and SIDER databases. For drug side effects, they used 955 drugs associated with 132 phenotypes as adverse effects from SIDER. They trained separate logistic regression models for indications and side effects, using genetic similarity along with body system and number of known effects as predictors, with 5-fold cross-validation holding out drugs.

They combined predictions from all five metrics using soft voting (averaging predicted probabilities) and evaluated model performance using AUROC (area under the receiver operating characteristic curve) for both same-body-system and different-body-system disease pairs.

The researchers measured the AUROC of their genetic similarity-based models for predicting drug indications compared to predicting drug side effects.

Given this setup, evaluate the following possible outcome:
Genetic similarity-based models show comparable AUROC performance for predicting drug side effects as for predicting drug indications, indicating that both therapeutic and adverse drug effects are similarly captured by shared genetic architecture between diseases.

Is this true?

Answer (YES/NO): NO